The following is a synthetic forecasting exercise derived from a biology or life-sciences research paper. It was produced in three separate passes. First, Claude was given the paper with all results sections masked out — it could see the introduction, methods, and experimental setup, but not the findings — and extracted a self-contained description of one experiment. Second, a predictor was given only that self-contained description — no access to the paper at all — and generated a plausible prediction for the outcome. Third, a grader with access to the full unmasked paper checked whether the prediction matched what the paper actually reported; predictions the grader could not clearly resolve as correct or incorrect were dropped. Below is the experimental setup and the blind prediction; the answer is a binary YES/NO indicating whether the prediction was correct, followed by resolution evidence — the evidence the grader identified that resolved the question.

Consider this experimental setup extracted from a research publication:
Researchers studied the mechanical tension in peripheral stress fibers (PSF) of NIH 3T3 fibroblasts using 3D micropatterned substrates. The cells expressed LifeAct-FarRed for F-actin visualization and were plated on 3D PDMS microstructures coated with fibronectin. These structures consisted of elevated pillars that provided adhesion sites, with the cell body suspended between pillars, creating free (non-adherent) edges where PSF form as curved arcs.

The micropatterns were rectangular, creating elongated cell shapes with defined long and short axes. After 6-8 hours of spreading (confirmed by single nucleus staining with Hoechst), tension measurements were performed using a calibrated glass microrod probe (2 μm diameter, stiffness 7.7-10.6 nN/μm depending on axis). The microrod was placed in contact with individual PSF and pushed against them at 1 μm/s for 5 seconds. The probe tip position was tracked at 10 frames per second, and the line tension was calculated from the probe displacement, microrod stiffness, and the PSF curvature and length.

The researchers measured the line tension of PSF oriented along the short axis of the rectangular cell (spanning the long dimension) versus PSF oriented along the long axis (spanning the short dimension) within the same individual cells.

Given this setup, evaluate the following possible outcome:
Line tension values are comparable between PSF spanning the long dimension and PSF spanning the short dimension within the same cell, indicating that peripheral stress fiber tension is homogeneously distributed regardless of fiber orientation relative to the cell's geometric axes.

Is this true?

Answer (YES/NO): YES